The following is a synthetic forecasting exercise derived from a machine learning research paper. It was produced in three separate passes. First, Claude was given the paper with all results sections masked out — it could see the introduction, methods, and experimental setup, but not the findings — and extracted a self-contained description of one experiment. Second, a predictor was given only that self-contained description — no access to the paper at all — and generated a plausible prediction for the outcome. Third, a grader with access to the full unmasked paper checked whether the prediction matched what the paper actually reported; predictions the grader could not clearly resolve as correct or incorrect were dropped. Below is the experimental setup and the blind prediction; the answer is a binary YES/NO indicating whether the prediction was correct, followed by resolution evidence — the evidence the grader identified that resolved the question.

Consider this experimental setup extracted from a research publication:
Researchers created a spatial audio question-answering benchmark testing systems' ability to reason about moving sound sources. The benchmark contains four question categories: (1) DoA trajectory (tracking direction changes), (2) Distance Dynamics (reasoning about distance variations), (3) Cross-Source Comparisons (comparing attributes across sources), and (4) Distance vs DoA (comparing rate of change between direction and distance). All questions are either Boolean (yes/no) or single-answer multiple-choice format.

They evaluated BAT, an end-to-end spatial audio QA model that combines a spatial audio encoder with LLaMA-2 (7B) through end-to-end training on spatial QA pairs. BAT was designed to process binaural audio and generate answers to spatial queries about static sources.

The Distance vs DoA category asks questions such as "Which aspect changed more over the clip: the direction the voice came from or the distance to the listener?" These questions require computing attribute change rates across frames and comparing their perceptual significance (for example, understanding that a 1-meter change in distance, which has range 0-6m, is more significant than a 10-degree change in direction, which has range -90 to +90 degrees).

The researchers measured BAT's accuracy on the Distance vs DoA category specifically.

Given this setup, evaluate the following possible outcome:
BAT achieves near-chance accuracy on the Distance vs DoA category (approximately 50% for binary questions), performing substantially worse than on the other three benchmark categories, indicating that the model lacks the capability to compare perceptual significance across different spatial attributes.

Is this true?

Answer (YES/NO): NO